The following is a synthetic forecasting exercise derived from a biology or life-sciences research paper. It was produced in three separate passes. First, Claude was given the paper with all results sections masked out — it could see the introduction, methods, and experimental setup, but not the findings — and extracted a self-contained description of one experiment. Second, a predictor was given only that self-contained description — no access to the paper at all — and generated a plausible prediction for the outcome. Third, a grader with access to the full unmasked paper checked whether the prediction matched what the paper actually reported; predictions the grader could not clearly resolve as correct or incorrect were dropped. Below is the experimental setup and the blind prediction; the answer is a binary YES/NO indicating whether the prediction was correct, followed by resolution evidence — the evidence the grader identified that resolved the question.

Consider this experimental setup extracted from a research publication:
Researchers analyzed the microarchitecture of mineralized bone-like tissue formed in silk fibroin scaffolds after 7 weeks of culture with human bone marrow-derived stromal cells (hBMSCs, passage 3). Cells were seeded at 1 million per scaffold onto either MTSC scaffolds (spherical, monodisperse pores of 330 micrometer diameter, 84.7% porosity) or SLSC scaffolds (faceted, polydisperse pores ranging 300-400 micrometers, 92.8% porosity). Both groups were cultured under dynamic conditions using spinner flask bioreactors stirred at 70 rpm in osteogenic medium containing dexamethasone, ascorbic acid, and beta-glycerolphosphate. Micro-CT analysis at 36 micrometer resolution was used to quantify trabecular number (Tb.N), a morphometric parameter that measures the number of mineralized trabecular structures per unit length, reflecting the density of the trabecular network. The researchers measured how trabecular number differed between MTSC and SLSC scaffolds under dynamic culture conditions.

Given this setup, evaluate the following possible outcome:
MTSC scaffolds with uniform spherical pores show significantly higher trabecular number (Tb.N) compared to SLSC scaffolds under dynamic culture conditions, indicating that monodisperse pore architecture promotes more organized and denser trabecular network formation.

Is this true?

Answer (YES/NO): YES